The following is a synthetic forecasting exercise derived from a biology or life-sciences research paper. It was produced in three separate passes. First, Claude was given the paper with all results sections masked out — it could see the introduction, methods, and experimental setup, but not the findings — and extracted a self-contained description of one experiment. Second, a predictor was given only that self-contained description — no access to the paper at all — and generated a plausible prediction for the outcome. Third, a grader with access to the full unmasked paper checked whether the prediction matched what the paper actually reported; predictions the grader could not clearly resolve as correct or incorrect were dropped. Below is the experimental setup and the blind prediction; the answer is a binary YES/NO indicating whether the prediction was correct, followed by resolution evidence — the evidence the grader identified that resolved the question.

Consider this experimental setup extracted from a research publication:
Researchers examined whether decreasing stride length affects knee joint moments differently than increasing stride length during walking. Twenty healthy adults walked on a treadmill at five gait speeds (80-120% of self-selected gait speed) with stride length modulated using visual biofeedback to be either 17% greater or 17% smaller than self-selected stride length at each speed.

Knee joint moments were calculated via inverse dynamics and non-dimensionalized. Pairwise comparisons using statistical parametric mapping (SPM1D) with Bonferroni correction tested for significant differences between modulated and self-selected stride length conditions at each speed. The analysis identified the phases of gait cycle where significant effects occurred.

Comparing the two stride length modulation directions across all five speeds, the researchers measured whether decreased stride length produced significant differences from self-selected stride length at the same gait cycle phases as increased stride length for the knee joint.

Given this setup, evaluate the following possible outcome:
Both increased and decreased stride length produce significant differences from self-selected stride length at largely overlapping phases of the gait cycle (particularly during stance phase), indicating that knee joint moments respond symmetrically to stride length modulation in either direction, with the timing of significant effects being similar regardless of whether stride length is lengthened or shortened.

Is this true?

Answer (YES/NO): YES